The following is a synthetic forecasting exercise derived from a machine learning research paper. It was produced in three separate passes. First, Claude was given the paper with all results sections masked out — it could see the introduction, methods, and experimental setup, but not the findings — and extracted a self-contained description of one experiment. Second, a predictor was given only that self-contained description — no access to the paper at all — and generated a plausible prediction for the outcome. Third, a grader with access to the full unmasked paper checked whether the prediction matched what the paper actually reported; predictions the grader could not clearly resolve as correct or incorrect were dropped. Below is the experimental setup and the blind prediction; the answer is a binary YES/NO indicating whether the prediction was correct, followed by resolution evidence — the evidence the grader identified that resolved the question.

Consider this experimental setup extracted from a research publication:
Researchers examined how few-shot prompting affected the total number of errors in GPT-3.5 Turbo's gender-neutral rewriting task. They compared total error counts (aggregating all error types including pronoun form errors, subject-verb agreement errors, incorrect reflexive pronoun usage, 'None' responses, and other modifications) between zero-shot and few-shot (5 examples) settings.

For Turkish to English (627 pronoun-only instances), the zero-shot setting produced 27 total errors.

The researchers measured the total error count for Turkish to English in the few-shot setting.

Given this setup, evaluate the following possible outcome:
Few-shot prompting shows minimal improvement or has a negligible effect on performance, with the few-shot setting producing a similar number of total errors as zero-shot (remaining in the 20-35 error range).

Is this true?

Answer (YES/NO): NO